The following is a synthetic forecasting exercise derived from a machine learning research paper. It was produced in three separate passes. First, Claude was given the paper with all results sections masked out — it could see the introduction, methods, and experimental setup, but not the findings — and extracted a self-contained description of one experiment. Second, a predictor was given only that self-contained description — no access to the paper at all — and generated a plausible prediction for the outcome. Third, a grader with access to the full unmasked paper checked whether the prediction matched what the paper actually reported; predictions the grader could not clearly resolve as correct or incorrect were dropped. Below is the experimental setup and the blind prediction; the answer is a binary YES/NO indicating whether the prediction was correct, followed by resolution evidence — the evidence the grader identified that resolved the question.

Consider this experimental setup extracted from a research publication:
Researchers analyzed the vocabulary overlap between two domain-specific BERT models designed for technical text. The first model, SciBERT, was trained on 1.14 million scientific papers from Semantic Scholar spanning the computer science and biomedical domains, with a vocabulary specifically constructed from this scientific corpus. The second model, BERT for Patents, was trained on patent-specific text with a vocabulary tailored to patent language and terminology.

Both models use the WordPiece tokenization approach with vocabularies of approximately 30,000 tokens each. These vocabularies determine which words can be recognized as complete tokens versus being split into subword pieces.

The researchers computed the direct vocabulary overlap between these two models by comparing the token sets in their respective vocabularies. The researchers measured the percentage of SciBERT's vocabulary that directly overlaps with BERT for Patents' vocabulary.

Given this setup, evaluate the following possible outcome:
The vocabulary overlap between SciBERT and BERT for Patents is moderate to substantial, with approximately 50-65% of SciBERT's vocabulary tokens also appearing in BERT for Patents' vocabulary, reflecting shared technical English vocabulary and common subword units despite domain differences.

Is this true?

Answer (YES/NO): YES